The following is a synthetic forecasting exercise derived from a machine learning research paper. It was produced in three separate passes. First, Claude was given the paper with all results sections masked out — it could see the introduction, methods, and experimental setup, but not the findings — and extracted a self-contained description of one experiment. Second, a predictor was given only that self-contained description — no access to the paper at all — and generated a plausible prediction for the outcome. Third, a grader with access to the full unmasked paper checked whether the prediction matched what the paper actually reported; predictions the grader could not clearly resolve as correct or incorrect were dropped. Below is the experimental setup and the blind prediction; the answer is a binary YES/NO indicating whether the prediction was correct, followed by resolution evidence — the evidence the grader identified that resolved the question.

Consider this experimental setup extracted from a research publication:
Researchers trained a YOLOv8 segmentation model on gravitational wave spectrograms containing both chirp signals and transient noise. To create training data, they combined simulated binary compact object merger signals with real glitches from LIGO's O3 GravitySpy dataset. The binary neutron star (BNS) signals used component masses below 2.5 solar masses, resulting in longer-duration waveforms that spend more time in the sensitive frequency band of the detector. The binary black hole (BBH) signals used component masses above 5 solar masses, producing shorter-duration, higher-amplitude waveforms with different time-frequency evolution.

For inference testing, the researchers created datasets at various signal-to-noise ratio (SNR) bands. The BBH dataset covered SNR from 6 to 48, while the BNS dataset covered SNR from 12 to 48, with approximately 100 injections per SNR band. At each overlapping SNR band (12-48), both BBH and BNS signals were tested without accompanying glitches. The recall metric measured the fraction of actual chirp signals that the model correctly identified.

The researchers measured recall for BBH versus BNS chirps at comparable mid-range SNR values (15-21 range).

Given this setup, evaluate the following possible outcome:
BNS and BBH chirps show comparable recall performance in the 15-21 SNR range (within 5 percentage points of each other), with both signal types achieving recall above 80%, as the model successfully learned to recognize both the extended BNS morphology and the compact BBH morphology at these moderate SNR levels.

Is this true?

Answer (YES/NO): NO